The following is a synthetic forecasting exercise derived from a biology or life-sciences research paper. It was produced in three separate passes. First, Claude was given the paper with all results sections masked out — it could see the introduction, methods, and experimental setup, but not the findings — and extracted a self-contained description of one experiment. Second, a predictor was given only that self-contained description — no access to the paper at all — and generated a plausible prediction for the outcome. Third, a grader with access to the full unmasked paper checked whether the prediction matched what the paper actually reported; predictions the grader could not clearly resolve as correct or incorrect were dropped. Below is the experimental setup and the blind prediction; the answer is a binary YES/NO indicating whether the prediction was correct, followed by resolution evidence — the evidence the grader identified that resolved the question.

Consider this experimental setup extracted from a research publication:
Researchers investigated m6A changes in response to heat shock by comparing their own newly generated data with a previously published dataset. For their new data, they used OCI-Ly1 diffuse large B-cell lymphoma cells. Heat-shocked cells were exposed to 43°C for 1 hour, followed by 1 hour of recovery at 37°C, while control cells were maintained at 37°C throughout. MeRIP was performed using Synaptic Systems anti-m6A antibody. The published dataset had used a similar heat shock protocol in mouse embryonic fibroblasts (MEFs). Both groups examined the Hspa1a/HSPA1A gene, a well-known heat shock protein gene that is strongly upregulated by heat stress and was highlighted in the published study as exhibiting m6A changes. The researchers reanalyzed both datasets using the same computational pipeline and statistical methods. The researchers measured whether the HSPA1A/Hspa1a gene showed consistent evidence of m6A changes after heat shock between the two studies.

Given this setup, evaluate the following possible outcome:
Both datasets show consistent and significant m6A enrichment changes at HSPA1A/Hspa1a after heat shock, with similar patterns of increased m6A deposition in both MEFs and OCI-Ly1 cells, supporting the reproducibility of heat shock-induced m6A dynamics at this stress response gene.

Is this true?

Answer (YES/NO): NO